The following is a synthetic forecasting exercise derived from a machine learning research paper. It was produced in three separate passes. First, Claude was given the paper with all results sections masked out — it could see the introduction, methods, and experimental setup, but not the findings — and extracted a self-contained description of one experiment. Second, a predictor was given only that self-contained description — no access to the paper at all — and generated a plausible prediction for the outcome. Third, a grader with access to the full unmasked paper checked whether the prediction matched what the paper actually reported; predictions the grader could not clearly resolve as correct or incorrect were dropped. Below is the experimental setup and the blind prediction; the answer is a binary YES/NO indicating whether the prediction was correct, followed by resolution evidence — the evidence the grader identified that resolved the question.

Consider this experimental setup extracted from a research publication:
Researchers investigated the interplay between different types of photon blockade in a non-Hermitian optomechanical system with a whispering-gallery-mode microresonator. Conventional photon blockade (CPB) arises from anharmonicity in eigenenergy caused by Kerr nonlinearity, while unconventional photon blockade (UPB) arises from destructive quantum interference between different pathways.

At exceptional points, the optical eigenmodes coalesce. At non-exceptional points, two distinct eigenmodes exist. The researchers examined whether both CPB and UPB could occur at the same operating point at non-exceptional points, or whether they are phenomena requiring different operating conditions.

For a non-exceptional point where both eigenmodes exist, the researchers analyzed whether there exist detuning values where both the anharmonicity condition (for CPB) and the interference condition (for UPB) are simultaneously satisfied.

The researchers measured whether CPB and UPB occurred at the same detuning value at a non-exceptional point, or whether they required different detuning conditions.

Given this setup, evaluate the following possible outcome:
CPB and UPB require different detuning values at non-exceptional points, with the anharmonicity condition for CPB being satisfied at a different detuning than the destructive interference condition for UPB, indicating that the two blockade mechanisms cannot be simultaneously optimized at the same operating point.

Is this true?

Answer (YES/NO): YES